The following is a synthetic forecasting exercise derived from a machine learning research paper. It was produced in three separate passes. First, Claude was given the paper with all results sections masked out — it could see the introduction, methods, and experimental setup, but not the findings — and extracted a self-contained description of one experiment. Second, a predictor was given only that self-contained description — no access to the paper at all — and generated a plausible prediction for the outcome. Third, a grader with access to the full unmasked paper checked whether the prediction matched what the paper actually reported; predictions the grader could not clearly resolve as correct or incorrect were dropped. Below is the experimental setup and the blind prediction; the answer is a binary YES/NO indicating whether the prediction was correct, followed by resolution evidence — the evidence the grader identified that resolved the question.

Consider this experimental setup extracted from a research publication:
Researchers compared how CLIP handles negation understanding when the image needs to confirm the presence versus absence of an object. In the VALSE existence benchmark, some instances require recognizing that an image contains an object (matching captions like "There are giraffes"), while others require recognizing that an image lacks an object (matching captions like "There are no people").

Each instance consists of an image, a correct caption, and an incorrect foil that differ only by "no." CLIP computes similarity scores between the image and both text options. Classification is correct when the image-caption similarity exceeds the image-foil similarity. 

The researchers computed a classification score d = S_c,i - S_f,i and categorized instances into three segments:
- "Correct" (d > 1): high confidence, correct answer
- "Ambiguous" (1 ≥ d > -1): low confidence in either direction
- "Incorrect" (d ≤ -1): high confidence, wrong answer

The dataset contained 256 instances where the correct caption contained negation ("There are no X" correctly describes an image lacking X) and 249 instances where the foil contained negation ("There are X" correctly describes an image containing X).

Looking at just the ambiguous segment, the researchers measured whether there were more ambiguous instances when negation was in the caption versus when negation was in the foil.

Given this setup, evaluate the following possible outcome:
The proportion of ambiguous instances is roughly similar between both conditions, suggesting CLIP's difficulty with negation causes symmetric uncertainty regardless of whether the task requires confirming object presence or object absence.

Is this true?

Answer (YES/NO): YES